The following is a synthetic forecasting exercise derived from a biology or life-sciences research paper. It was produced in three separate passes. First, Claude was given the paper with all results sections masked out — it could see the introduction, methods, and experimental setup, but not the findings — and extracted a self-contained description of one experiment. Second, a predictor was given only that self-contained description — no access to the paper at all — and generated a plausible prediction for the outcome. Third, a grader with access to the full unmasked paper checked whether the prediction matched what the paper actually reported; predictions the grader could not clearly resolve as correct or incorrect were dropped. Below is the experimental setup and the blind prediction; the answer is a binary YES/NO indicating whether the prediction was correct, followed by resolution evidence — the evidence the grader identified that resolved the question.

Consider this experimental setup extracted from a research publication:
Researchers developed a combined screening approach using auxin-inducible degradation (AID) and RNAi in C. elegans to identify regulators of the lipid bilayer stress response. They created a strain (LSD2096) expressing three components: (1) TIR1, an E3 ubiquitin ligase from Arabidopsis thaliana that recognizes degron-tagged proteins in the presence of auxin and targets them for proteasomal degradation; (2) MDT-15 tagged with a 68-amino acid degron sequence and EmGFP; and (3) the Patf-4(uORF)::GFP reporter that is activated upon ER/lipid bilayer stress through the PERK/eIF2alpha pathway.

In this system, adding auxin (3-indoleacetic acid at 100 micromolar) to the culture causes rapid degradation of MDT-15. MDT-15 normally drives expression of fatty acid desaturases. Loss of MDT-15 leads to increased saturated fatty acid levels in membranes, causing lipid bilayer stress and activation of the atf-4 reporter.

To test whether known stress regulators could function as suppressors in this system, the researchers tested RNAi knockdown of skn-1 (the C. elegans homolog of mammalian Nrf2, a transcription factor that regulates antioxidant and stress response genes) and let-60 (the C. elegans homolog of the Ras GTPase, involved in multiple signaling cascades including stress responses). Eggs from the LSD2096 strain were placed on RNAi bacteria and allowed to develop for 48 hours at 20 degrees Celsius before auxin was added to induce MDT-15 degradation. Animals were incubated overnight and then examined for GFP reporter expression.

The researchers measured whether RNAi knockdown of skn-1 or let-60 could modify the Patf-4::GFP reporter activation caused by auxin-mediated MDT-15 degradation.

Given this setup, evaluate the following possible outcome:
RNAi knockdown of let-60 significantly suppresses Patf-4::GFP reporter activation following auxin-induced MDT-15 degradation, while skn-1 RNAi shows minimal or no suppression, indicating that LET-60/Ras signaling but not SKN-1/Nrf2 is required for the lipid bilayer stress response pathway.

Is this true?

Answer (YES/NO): NO